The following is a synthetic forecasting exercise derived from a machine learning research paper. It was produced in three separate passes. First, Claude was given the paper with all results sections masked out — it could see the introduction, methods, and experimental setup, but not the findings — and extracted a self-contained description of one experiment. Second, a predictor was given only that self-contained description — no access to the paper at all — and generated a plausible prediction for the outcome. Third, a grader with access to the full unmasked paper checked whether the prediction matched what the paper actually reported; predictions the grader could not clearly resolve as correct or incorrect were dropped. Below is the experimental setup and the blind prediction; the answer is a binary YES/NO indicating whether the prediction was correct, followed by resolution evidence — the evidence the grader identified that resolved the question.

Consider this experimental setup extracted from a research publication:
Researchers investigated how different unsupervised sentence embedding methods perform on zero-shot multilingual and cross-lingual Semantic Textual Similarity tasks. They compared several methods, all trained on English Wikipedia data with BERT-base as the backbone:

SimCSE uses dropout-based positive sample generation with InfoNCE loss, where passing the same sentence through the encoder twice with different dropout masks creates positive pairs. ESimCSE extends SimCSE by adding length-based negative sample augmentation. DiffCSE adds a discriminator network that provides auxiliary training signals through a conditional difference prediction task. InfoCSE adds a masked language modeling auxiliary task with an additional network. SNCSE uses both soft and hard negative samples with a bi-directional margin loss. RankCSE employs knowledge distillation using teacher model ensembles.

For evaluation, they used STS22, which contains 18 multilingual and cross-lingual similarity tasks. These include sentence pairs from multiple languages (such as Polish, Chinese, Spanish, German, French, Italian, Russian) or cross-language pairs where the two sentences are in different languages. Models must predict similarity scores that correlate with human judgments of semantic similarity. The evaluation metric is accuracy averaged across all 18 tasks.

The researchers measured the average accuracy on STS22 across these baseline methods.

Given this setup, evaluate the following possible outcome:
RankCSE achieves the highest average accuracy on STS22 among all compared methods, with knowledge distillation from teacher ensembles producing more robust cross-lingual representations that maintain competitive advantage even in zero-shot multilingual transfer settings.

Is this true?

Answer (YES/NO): YES